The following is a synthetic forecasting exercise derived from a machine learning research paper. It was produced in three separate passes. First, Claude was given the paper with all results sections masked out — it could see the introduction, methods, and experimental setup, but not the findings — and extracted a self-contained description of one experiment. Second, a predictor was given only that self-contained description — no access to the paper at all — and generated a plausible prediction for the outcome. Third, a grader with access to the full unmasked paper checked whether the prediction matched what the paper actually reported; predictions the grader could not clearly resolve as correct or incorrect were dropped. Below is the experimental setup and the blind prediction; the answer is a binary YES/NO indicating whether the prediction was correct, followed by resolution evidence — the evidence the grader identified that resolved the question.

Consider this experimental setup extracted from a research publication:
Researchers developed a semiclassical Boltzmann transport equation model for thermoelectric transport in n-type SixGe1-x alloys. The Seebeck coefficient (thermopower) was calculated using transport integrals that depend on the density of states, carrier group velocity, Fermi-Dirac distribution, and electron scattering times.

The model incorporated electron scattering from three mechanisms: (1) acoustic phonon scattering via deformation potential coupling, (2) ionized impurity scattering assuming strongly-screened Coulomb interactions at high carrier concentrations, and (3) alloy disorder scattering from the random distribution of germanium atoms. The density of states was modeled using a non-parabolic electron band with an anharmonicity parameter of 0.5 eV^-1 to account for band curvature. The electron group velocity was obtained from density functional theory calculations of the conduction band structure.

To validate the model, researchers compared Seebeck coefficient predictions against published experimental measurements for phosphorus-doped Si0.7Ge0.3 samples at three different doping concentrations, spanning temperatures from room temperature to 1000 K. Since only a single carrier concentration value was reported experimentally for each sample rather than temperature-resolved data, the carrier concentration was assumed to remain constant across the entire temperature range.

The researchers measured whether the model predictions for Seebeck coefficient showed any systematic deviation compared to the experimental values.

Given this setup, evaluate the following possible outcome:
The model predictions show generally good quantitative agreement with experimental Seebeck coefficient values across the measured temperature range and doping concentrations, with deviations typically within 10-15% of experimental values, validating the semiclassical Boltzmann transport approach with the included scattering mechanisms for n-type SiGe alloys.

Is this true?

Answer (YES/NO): NO